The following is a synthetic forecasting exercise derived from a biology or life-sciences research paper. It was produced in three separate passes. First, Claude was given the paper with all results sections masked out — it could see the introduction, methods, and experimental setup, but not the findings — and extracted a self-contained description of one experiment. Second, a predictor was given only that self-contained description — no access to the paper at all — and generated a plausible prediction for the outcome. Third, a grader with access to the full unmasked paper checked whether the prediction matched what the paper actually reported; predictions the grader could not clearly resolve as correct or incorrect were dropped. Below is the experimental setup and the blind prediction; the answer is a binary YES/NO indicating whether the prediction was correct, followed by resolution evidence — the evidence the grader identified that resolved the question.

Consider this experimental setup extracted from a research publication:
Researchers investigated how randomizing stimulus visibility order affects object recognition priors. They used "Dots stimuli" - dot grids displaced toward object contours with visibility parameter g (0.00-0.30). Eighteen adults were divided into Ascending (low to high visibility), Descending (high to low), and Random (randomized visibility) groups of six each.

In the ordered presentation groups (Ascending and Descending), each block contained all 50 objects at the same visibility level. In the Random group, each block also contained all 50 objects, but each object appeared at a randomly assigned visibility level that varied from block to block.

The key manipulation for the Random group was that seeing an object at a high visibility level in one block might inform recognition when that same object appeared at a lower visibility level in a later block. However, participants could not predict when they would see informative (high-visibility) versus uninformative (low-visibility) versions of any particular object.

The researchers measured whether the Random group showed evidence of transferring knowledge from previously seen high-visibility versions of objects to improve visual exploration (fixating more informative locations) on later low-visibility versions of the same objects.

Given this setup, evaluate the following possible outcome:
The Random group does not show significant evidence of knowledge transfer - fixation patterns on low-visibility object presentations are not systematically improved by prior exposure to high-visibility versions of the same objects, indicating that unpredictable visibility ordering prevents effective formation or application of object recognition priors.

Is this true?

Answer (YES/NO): YES